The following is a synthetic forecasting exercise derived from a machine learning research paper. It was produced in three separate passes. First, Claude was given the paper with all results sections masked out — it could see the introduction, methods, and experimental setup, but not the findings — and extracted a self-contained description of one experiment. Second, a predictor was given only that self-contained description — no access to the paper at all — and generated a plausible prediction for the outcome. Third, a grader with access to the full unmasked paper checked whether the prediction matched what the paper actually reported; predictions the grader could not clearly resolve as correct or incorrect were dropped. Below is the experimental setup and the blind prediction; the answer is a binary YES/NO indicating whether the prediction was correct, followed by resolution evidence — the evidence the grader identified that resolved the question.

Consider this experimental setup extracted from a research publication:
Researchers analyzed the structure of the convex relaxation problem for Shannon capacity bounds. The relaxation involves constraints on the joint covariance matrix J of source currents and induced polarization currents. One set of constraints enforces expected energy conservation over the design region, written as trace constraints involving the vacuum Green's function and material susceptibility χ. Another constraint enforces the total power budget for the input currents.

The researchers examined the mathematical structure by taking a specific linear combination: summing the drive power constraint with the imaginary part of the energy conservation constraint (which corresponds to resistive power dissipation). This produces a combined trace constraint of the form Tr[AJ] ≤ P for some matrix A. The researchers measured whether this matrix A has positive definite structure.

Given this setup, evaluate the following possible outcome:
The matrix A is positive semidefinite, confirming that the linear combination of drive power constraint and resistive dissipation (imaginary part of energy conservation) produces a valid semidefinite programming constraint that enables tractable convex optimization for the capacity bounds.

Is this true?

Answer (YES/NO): NO